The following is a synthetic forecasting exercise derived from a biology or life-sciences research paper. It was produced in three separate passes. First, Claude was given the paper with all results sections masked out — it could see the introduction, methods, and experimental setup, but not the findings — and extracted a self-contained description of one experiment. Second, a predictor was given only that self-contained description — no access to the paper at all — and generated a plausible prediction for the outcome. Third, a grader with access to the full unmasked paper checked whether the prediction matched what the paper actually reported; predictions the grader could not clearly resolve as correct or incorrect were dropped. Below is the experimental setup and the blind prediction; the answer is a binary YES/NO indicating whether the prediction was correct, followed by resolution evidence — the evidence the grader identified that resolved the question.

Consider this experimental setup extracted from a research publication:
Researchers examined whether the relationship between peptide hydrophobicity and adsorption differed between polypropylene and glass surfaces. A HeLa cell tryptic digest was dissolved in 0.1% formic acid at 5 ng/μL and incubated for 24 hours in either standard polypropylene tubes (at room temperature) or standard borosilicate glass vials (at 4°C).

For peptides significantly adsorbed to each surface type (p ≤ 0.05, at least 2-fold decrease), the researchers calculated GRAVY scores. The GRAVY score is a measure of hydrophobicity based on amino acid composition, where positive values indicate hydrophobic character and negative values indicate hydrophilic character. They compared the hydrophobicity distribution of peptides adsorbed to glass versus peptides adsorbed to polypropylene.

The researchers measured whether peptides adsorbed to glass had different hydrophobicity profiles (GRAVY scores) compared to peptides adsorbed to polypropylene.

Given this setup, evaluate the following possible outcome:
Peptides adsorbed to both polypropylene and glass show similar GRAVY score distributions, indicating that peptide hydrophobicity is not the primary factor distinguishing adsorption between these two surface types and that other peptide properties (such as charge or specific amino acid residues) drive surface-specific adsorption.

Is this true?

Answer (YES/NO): NO